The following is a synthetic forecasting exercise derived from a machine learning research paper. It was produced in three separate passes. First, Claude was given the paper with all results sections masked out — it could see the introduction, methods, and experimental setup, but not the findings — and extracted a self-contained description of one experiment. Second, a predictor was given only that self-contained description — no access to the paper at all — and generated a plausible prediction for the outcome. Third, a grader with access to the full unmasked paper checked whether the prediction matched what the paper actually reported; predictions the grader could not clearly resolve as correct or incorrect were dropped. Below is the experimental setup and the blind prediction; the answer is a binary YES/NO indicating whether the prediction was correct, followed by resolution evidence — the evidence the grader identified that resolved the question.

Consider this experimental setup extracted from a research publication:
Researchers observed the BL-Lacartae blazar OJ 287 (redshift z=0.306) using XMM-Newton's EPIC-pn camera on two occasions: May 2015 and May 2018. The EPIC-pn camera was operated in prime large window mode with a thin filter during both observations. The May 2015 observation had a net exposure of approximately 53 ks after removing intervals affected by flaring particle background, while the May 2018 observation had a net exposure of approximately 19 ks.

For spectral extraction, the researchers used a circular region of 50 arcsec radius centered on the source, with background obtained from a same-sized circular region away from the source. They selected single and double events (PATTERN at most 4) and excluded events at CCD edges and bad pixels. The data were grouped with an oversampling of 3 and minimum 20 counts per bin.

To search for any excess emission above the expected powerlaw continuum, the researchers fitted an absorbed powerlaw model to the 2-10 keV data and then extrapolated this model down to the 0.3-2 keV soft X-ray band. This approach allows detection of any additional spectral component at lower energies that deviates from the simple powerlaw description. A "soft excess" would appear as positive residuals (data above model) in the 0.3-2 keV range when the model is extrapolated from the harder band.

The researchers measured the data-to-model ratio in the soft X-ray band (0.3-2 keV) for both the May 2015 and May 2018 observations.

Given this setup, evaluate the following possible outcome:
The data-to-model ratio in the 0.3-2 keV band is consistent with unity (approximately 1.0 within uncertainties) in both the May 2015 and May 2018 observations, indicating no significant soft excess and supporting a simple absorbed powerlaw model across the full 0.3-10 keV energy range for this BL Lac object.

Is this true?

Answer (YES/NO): NO